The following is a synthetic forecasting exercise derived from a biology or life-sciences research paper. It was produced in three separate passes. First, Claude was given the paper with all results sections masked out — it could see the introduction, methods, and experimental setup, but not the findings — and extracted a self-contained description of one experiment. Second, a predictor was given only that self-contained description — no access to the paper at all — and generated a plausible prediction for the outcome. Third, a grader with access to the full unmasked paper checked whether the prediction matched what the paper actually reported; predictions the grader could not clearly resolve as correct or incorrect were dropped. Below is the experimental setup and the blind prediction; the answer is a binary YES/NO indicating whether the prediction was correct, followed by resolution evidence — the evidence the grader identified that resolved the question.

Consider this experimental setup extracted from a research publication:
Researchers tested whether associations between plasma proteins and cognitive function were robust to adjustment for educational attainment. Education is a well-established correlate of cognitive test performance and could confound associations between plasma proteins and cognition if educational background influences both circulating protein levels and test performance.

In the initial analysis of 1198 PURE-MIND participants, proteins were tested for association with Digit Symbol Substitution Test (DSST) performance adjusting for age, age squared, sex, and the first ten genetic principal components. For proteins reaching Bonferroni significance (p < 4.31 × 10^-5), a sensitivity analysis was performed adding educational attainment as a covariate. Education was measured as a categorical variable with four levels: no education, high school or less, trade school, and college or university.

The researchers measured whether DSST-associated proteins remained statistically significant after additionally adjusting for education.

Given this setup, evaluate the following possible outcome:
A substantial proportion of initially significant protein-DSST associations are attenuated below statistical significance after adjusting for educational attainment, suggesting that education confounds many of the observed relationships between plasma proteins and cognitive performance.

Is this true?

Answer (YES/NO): NO